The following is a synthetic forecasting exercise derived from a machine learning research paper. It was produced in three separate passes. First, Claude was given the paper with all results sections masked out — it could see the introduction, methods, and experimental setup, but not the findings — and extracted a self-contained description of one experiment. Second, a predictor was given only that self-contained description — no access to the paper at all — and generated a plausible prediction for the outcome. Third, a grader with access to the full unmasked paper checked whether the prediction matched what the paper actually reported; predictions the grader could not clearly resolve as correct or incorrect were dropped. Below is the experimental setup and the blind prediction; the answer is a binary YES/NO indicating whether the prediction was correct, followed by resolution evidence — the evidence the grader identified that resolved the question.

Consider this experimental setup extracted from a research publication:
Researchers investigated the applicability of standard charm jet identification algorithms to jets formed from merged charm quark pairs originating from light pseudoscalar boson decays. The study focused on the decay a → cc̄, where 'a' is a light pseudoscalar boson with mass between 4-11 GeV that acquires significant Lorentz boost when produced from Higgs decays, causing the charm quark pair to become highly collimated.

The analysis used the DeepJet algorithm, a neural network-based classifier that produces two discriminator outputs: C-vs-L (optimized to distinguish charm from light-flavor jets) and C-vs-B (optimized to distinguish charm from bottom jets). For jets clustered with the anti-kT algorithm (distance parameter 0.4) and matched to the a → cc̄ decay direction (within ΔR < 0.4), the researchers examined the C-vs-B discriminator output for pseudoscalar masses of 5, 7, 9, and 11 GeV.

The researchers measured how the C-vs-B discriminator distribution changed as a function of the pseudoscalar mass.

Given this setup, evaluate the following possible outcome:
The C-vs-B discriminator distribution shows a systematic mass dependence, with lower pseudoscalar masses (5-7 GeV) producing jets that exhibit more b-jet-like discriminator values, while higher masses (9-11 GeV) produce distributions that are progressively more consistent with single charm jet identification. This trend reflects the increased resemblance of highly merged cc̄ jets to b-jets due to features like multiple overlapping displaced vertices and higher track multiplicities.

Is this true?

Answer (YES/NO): NO